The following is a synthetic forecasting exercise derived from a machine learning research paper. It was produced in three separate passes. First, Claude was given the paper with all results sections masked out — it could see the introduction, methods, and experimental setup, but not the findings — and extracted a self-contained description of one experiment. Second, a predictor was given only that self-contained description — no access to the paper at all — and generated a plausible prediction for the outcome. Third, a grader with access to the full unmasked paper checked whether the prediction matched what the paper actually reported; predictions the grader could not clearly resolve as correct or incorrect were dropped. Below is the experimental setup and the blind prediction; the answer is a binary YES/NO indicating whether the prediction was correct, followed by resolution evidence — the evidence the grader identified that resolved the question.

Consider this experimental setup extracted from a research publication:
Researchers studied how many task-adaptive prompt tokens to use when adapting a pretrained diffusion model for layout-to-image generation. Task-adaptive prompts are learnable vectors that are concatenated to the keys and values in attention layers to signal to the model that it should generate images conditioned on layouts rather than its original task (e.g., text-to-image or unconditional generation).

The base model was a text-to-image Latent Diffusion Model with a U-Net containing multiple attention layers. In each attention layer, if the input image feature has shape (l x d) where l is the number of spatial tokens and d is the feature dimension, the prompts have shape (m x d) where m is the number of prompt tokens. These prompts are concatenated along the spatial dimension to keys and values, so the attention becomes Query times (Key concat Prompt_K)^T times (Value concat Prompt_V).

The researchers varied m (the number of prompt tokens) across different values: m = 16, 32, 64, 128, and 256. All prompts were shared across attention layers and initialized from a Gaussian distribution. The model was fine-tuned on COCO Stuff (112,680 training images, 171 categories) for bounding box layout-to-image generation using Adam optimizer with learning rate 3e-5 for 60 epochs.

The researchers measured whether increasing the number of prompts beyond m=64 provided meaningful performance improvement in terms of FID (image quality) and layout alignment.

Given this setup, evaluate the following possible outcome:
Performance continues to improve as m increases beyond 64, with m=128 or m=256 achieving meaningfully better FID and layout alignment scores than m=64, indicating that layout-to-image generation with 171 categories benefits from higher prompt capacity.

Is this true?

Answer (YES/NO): NO